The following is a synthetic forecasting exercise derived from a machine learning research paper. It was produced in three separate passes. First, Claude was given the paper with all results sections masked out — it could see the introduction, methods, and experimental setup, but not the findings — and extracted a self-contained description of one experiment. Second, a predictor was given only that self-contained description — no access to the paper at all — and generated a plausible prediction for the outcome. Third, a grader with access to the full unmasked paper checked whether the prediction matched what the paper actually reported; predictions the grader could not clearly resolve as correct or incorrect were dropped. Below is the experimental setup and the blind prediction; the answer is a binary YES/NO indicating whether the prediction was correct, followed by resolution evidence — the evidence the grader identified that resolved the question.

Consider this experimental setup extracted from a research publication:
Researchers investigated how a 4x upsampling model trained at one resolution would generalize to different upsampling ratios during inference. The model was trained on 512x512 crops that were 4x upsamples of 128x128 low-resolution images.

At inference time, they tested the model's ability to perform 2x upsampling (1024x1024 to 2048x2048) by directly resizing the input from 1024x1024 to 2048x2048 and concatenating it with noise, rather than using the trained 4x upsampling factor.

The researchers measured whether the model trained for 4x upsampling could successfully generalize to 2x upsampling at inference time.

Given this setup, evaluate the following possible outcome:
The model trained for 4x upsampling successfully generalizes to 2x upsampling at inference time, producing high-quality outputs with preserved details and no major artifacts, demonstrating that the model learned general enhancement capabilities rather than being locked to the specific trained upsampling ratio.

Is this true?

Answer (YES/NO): YES